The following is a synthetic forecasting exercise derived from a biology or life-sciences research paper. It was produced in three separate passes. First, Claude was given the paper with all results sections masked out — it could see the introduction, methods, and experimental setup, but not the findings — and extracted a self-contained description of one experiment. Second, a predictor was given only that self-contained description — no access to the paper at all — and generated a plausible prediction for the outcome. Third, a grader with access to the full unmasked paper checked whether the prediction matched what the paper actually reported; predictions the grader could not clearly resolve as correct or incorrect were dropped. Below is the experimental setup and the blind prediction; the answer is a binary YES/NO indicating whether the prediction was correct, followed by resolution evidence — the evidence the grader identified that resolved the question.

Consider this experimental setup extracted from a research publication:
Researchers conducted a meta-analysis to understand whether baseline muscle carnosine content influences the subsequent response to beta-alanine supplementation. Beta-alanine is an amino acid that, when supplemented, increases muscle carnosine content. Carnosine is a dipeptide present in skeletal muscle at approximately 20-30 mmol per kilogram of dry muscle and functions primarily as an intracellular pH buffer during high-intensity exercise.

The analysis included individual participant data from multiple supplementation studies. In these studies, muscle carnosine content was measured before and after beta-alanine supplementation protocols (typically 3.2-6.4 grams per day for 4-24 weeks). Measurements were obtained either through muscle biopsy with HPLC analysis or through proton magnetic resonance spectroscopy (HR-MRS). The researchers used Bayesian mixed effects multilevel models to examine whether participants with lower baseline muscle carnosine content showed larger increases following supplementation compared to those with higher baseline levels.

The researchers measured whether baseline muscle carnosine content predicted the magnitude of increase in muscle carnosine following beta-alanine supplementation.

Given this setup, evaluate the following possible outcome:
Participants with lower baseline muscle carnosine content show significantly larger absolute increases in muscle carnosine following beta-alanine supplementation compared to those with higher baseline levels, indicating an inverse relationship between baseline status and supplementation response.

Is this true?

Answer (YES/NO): NO